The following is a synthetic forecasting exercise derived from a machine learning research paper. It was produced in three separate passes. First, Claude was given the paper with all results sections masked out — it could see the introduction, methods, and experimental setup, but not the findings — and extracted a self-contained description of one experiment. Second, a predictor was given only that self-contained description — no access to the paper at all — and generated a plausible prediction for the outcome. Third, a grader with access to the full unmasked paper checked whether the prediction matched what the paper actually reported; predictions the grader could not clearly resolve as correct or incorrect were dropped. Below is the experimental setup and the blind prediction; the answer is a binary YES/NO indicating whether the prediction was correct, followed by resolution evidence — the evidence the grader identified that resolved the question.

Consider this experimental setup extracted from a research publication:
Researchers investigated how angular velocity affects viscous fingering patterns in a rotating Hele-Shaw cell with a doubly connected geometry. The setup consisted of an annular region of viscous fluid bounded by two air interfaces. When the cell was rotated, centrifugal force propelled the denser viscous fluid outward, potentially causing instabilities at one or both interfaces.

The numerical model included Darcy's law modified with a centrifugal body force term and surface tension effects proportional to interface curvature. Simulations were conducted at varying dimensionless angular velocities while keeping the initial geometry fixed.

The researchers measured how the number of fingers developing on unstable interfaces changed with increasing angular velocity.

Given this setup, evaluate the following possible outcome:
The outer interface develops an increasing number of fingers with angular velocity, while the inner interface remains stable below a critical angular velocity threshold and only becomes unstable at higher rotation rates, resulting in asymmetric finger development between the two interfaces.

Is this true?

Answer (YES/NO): NO